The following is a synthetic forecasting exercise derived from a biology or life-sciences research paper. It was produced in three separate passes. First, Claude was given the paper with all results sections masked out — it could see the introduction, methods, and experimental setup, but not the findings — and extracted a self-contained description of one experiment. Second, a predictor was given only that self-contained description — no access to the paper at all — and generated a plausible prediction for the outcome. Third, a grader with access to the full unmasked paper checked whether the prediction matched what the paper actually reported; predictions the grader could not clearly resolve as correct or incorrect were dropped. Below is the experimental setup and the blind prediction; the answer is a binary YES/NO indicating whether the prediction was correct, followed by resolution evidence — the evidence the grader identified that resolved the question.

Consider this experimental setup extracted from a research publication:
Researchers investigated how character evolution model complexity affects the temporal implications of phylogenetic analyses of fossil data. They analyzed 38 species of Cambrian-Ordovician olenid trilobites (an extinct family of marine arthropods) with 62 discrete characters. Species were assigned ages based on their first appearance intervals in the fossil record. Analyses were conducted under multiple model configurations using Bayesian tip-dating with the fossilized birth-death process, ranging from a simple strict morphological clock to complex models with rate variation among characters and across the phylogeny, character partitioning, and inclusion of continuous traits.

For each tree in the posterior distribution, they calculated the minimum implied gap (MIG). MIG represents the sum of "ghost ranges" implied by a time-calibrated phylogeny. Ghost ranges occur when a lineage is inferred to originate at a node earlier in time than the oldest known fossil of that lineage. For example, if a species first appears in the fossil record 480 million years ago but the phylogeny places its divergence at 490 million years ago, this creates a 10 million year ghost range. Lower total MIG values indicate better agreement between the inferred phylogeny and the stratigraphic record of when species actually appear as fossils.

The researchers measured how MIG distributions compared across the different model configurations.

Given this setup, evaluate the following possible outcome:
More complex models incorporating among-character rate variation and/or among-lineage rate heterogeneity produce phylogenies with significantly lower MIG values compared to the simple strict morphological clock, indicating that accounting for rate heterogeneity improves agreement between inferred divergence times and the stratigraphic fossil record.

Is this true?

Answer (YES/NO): NO